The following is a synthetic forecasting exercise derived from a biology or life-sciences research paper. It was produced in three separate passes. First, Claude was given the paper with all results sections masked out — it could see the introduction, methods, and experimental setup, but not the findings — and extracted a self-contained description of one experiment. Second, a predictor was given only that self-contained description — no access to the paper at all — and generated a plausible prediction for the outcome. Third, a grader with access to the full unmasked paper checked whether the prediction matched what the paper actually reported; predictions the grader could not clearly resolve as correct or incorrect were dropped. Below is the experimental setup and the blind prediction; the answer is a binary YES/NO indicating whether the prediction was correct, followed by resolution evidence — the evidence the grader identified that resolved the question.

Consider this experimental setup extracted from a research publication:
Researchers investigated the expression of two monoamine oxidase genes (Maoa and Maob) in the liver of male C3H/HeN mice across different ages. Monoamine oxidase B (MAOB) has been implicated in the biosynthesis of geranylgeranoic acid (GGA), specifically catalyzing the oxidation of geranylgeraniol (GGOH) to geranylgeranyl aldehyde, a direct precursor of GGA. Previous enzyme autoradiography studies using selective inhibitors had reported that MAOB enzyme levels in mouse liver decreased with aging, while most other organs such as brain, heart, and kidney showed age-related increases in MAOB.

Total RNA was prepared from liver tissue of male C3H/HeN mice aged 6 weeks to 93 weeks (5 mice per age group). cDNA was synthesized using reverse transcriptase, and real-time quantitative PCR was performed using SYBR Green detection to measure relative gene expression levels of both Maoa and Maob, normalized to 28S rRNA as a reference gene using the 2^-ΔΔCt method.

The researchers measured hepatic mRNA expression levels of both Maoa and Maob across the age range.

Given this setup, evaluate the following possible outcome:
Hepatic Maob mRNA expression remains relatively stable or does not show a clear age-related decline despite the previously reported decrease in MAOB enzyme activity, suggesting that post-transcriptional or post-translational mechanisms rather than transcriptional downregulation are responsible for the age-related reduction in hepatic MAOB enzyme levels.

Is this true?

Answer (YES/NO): NO